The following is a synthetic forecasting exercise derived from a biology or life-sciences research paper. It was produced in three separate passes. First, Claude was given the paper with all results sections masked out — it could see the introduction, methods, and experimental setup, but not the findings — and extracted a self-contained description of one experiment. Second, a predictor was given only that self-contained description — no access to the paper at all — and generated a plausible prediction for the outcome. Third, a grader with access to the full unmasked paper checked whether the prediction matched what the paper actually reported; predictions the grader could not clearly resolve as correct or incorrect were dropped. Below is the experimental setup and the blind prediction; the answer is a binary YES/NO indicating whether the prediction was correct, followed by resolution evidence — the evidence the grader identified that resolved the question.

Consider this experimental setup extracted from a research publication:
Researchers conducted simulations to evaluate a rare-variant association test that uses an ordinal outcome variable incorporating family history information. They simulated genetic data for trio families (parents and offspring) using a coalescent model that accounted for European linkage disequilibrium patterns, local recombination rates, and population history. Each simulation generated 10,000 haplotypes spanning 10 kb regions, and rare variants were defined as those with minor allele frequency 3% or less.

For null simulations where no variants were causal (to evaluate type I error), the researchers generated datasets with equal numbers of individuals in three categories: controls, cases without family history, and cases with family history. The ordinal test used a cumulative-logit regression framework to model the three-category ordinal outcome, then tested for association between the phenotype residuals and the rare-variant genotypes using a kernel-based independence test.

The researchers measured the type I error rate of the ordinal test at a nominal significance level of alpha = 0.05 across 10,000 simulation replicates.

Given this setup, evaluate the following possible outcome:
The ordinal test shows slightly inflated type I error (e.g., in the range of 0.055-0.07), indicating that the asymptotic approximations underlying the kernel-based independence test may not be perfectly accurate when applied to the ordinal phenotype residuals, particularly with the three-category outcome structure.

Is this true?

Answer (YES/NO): NO